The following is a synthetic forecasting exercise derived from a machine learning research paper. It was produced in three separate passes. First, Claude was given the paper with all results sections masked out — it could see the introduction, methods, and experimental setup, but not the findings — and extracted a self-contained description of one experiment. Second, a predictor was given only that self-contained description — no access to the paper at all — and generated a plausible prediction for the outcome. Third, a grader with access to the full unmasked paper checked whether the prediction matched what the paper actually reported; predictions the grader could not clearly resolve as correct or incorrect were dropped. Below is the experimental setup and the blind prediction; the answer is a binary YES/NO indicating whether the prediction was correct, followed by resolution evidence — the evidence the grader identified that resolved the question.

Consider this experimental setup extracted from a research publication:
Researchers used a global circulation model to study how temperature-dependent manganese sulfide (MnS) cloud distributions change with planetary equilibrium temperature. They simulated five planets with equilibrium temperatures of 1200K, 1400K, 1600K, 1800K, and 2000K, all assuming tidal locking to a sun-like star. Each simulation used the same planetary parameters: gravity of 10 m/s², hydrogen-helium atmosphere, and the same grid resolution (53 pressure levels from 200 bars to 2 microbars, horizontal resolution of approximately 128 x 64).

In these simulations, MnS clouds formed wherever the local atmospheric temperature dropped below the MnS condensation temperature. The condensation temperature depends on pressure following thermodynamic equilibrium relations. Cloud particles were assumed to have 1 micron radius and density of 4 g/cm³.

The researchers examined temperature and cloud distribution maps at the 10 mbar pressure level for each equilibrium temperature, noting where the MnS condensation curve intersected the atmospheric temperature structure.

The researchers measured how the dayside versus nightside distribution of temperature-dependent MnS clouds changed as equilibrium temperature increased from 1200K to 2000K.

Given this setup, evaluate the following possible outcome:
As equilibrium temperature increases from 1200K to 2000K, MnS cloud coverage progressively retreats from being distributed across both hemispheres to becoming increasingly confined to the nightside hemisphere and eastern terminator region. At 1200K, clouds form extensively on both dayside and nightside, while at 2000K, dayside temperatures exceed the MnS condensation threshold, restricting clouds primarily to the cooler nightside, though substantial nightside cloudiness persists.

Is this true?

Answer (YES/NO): NO